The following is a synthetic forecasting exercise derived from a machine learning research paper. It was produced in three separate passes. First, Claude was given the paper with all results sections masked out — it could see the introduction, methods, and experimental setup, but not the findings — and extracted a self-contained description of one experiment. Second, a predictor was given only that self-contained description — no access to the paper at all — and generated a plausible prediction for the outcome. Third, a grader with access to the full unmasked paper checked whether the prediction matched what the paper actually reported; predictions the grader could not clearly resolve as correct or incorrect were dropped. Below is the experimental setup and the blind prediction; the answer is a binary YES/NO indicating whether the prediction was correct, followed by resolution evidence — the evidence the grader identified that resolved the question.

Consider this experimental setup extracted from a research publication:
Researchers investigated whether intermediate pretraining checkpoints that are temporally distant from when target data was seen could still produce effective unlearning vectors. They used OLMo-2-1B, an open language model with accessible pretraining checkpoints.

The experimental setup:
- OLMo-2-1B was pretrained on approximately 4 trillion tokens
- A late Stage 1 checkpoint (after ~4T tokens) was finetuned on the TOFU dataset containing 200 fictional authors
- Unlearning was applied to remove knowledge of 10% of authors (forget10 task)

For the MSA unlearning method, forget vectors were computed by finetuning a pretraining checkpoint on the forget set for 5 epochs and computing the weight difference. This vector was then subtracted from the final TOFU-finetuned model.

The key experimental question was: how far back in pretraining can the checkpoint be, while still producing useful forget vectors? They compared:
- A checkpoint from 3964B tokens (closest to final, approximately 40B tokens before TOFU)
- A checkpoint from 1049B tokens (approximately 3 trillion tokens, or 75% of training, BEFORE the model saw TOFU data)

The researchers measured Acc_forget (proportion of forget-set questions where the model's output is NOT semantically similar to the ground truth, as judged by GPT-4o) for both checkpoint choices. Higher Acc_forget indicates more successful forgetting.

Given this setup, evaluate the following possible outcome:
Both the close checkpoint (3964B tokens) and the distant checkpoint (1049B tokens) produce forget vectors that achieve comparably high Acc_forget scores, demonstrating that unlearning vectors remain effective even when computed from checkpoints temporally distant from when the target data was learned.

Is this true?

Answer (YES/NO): YES